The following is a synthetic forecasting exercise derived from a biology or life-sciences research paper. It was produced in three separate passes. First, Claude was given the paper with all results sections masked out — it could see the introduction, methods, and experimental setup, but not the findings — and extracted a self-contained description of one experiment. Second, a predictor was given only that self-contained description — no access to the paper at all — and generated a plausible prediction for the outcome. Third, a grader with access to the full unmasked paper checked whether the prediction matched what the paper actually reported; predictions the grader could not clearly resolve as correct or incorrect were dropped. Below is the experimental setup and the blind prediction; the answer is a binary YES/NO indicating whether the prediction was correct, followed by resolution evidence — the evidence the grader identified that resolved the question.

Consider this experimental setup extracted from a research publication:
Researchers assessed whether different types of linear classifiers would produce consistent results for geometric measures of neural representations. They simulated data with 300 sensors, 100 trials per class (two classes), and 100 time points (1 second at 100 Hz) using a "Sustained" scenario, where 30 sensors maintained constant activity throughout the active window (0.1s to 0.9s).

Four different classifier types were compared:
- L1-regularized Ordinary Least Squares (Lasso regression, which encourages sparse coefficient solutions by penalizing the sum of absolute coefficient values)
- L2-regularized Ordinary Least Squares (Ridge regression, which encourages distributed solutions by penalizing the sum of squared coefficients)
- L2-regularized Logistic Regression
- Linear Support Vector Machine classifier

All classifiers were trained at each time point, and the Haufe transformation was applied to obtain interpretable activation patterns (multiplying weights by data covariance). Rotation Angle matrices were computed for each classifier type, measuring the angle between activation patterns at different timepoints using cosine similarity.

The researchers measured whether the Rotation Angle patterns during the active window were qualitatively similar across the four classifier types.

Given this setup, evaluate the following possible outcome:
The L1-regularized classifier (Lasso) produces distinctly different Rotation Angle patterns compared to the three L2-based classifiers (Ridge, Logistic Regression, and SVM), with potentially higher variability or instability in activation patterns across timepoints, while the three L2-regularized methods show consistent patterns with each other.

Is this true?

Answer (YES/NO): NO